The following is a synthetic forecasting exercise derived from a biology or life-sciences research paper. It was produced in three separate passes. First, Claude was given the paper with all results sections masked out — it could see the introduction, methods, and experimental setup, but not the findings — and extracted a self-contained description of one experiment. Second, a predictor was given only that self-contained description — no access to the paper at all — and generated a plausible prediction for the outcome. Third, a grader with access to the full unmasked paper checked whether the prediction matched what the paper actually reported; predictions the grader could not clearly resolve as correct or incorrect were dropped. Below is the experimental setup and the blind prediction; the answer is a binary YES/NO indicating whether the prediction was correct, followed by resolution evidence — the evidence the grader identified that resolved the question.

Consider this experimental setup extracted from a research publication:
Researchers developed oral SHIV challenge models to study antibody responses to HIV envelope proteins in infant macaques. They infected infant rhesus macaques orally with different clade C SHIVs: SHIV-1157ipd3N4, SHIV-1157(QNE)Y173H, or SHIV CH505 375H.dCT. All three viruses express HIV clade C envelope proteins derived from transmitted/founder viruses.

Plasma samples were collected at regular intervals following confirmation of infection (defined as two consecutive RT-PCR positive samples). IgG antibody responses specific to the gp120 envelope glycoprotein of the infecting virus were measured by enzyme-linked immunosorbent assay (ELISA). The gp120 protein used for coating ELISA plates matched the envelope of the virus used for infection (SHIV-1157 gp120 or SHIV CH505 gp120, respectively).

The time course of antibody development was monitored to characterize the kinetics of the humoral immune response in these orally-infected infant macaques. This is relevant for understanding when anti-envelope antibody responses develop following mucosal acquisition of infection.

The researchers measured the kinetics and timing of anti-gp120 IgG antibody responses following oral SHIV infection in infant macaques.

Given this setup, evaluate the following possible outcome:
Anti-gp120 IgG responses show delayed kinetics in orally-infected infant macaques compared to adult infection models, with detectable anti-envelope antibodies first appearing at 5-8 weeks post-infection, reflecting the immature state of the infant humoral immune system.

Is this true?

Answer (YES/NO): NO